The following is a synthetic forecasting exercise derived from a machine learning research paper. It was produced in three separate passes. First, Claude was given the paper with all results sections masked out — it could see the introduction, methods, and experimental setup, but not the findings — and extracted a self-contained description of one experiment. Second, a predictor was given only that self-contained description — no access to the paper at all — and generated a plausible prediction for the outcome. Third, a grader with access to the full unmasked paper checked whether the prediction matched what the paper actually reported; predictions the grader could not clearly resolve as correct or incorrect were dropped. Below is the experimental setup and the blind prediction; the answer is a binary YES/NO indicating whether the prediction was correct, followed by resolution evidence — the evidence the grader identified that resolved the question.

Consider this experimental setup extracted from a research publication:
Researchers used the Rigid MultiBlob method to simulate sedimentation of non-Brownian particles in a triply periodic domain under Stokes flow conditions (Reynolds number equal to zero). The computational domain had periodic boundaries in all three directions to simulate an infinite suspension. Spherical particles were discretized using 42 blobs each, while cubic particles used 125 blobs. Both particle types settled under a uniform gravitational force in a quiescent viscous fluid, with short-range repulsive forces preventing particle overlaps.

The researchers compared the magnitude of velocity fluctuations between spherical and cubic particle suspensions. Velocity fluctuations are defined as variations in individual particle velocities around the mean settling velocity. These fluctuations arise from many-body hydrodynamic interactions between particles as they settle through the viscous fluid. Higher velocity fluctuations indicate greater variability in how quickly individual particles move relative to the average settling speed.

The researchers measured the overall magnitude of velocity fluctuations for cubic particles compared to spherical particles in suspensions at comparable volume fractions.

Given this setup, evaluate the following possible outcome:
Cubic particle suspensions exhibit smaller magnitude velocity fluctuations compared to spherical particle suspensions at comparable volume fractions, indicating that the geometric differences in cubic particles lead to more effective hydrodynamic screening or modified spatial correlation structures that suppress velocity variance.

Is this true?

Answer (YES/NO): NO